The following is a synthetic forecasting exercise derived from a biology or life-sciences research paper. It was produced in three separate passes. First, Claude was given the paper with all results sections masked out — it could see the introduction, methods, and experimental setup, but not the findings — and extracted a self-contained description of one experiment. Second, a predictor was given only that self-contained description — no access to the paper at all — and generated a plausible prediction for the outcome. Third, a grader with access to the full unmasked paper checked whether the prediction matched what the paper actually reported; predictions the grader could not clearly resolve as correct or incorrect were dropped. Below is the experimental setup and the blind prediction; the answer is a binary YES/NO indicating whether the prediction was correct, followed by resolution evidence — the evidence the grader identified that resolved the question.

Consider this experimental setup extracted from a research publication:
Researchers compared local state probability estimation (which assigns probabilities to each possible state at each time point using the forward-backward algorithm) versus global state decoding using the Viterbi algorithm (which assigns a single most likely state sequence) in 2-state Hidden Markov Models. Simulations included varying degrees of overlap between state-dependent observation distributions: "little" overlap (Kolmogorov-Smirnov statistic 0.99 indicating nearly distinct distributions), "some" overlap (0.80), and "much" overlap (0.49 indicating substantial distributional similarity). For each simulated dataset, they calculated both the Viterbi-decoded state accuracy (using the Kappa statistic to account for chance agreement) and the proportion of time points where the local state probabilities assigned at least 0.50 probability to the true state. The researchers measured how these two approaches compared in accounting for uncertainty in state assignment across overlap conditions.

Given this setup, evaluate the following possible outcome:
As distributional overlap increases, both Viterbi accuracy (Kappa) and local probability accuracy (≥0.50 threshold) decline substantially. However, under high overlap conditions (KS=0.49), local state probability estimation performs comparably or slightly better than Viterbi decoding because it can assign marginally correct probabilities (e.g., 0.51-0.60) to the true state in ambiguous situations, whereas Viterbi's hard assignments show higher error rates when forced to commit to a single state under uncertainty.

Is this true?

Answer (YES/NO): NO